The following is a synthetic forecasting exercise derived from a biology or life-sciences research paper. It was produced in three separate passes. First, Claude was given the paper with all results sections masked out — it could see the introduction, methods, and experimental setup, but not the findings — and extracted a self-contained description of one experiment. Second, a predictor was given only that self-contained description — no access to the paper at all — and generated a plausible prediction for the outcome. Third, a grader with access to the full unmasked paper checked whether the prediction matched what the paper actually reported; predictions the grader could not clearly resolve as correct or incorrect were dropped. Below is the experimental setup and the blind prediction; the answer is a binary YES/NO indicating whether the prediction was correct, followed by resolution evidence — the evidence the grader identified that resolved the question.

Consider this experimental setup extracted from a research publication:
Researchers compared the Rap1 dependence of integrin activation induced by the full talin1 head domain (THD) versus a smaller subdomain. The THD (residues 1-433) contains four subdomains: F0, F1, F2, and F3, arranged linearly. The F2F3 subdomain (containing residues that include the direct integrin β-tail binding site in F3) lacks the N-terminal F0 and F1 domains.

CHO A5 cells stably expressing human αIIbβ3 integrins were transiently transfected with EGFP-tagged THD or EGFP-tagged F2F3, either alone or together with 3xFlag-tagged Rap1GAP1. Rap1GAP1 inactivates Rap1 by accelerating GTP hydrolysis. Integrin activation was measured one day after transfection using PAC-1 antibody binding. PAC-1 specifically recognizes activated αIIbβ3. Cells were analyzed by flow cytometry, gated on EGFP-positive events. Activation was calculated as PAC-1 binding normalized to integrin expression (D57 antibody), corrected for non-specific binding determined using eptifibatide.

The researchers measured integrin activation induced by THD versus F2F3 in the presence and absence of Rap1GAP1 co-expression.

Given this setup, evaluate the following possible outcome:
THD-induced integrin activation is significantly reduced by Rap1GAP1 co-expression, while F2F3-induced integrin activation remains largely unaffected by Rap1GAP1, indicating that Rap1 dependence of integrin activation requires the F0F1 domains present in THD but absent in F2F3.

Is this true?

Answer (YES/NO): YES